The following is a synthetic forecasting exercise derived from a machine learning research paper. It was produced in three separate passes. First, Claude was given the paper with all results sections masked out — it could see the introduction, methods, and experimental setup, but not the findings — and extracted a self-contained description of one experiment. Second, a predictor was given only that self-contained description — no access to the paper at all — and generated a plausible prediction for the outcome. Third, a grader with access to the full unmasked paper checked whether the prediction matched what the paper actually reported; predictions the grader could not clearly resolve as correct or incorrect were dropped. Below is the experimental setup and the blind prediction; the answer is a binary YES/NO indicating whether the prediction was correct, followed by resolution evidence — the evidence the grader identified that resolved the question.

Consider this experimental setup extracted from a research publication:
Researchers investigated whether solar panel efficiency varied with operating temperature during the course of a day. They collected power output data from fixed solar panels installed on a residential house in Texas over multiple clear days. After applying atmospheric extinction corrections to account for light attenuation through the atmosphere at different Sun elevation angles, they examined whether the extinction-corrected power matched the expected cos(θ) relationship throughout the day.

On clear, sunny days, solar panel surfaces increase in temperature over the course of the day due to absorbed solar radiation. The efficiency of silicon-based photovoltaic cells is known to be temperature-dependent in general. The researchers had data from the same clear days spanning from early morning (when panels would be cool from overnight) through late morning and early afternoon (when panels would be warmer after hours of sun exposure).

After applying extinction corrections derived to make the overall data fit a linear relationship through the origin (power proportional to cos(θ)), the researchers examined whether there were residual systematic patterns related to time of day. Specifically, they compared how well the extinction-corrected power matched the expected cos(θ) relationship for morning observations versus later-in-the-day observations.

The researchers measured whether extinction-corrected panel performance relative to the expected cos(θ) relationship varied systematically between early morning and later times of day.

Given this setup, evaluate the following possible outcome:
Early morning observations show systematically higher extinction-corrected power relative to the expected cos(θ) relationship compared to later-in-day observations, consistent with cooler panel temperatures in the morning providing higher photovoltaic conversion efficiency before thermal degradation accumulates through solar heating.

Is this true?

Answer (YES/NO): YES